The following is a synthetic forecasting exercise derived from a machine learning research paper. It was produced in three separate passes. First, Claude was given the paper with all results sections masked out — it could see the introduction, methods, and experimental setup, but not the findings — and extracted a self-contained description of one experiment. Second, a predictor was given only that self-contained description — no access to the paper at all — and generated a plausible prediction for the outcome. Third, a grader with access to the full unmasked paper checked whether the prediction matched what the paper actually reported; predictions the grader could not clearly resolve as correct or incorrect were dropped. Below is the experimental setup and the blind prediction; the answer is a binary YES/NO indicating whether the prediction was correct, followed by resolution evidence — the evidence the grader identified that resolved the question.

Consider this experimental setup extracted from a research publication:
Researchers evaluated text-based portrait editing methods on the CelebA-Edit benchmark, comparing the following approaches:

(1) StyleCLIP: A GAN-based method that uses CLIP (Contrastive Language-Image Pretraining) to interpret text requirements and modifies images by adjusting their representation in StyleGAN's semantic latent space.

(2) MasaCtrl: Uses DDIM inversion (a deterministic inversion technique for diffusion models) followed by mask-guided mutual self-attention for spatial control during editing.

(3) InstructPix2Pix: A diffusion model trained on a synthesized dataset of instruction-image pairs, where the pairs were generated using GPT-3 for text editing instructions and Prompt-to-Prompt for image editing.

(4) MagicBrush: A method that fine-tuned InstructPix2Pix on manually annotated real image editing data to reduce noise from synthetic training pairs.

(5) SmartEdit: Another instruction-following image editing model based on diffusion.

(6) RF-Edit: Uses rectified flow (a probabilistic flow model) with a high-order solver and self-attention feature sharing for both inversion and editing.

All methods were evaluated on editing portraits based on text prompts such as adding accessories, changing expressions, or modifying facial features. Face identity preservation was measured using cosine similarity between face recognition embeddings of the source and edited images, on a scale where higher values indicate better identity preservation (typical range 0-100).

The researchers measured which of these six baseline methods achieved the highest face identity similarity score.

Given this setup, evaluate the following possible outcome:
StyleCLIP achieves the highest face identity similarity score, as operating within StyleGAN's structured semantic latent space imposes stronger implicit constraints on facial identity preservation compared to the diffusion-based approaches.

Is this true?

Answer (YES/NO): NO